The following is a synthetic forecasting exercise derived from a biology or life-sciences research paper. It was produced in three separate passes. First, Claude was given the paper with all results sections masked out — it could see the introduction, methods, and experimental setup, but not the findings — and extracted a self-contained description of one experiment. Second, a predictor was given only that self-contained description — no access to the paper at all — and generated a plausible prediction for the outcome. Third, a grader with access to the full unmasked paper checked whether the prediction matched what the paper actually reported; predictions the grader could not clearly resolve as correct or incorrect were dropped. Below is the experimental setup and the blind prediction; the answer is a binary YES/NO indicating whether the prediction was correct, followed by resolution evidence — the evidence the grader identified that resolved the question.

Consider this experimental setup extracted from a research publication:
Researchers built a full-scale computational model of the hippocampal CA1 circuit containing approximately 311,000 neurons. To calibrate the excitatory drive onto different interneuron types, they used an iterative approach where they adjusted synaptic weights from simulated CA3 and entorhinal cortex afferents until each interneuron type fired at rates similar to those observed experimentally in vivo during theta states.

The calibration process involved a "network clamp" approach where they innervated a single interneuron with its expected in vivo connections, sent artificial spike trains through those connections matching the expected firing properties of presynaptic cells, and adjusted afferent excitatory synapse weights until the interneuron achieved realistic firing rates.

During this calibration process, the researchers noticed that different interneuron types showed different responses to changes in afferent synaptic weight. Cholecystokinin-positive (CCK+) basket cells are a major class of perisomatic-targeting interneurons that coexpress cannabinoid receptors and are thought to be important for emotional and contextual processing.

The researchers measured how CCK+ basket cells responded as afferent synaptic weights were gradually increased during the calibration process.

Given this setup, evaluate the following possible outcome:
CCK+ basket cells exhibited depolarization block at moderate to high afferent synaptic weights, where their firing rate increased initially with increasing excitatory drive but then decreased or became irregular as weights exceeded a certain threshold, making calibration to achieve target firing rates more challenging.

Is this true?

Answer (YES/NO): NO